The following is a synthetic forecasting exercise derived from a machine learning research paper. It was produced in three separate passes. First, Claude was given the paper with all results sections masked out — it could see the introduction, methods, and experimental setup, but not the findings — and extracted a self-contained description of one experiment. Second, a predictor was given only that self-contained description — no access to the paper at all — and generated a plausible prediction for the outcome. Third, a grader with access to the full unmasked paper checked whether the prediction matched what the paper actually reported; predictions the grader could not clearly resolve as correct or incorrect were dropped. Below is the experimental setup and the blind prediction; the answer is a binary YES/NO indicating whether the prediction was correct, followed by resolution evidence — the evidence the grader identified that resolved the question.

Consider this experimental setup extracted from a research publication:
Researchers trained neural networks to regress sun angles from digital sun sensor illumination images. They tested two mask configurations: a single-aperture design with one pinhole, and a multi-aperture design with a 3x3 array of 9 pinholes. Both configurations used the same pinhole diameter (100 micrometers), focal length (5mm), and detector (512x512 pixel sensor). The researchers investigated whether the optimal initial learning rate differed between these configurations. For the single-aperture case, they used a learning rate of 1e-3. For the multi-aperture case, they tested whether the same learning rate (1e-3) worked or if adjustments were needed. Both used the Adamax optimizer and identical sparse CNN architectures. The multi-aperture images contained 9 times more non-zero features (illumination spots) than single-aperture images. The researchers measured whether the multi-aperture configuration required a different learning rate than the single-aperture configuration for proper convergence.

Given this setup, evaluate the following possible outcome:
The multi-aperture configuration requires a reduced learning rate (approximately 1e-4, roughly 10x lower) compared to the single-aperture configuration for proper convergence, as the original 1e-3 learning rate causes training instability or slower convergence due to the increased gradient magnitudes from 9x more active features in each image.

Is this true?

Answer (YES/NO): NO